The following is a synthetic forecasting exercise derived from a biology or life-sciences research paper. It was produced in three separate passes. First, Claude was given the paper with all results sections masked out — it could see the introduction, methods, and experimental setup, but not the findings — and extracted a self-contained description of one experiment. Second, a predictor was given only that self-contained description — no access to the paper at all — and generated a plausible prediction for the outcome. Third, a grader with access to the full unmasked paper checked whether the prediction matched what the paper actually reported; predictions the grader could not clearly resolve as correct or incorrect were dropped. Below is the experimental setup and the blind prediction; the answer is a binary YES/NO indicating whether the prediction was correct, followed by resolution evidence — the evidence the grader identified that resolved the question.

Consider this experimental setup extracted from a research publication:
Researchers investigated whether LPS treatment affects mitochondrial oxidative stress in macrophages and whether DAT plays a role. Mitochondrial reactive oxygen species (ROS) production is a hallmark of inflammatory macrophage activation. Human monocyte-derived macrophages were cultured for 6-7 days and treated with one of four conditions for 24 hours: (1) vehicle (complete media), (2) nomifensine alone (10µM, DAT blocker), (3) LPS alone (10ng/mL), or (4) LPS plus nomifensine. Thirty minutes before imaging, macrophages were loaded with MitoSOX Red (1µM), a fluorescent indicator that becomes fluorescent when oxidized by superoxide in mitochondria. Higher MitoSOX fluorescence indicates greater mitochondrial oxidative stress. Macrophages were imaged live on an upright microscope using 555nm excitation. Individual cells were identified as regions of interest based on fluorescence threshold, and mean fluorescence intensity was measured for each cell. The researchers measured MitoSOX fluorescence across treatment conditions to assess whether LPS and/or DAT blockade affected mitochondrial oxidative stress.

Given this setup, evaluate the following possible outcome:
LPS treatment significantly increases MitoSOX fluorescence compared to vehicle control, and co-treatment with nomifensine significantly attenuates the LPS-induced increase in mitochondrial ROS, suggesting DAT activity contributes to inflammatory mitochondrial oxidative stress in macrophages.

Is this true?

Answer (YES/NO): NO